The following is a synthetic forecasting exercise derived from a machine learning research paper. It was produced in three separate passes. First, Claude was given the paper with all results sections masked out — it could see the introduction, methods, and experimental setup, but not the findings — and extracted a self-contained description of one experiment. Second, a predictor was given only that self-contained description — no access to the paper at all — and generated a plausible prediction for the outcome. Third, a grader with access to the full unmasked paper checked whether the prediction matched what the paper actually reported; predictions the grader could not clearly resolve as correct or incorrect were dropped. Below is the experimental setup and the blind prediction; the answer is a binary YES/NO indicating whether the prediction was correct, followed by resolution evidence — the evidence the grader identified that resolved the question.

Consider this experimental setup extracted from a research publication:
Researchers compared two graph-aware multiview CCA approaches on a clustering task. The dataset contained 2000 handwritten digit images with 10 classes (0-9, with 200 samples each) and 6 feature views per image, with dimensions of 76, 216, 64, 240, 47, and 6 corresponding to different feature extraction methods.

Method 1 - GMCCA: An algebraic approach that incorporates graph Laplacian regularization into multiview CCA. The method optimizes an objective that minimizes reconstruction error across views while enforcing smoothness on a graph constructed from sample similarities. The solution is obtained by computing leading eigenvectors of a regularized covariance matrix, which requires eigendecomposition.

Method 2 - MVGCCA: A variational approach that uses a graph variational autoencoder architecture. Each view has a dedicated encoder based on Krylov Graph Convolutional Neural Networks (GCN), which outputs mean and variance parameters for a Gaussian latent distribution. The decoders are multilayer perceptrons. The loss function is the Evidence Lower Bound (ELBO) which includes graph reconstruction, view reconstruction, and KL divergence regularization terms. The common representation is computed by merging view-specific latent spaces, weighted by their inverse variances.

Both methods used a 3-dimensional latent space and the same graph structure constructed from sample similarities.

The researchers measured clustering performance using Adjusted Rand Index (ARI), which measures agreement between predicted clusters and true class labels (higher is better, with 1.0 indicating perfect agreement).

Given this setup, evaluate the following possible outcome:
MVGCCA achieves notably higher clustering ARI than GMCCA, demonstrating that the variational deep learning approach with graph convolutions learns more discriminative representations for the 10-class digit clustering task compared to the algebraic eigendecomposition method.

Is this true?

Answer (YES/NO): NO